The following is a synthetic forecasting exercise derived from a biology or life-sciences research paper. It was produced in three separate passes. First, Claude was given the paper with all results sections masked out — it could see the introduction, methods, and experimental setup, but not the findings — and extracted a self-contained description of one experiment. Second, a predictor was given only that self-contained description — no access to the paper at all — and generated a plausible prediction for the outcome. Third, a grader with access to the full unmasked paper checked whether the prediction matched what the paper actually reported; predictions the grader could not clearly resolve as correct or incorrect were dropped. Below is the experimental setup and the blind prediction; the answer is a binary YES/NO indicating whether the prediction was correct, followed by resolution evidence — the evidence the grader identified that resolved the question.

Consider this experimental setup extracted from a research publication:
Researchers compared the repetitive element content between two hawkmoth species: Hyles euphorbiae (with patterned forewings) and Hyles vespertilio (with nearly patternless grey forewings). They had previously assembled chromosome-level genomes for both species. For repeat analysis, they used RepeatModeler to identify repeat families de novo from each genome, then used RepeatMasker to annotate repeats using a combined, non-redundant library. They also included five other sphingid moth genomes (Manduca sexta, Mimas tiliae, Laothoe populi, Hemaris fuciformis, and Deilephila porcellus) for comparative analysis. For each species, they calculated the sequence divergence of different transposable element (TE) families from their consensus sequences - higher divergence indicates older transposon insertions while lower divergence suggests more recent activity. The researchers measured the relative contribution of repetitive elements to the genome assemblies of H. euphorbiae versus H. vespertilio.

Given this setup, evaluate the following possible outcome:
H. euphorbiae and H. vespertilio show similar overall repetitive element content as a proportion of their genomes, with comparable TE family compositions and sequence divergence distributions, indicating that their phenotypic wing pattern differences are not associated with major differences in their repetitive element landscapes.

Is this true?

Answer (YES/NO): NO